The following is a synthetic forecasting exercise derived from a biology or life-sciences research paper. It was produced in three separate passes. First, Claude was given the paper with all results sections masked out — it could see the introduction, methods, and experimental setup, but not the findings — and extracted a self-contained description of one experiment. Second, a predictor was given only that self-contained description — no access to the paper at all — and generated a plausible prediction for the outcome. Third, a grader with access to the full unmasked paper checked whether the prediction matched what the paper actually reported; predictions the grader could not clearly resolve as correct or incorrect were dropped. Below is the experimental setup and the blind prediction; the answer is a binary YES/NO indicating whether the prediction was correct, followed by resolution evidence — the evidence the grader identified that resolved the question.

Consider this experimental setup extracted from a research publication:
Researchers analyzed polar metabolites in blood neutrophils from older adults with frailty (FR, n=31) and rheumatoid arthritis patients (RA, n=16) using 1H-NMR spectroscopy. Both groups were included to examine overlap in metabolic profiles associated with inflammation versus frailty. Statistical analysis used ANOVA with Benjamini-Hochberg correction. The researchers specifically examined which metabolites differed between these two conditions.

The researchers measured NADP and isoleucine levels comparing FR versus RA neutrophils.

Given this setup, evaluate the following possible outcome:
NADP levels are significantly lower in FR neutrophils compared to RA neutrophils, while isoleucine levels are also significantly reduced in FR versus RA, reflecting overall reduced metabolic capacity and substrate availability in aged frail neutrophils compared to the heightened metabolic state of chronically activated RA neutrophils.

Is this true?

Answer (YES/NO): NO